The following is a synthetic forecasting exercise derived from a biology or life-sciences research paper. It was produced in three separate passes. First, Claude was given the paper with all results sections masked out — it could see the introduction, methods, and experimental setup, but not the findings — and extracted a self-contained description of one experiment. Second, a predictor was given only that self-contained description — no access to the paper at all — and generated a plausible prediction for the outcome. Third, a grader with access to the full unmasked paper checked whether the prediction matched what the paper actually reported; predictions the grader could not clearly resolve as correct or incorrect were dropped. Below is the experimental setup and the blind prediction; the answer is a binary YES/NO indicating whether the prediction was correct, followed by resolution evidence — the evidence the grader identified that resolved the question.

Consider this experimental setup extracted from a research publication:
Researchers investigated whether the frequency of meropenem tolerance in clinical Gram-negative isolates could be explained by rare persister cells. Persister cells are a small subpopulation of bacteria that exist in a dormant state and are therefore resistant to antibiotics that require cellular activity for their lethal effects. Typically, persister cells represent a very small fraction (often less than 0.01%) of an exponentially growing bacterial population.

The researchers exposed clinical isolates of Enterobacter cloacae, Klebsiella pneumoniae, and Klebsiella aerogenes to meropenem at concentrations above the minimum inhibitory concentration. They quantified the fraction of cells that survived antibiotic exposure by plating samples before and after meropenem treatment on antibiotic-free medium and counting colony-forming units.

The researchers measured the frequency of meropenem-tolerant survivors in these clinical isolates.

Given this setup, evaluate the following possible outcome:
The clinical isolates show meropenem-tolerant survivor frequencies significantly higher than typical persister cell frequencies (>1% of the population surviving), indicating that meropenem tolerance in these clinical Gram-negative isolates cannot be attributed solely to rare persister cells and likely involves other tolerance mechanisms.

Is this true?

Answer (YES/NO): NO